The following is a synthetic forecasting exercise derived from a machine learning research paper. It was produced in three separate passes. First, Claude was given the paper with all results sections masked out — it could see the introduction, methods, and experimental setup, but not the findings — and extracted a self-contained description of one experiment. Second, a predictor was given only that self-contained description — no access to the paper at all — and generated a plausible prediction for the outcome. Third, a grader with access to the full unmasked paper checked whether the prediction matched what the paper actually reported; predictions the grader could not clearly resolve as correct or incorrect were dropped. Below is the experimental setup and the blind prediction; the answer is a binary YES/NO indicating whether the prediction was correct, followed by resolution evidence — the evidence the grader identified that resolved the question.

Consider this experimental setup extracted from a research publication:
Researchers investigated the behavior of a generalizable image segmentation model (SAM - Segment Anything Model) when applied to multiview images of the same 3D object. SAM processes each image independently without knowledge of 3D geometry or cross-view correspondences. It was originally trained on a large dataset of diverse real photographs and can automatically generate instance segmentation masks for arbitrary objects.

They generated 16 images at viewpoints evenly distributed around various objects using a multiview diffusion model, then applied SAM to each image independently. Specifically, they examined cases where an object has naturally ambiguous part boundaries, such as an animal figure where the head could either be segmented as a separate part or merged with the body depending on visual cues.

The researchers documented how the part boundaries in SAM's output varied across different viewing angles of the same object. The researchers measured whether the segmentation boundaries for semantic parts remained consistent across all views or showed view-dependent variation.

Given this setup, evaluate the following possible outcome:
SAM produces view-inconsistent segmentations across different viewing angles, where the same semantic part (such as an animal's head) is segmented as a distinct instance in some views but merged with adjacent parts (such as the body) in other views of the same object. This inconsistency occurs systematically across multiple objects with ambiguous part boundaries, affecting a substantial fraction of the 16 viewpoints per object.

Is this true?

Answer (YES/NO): YES